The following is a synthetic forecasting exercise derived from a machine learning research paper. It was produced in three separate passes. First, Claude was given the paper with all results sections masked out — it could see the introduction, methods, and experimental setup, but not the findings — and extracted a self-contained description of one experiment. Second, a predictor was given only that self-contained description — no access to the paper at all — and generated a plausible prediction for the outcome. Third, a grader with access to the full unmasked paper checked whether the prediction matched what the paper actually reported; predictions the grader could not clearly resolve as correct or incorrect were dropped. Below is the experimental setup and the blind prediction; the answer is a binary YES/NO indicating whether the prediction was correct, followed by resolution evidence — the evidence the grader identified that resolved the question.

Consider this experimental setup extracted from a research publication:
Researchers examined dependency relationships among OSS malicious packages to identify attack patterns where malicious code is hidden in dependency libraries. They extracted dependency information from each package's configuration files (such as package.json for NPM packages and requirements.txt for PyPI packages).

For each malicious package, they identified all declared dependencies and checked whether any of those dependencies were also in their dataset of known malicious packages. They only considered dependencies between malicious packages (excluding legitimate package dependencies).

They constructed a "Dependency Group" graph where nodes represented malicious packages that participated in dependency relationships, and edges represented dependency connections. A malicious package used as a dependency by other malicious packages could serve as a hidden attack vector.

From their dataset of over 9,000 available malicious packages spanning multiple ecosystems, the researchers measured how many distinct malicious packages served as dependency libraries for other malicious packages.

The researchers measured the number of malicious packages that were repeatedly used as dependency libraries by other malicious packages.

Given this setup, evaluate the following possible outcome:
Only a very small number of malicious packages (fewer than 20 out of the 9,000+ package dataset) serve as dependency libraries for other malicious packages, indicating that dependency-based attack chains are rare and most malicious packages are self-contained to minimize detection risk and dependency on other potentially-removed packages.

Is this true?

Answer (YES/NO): NO